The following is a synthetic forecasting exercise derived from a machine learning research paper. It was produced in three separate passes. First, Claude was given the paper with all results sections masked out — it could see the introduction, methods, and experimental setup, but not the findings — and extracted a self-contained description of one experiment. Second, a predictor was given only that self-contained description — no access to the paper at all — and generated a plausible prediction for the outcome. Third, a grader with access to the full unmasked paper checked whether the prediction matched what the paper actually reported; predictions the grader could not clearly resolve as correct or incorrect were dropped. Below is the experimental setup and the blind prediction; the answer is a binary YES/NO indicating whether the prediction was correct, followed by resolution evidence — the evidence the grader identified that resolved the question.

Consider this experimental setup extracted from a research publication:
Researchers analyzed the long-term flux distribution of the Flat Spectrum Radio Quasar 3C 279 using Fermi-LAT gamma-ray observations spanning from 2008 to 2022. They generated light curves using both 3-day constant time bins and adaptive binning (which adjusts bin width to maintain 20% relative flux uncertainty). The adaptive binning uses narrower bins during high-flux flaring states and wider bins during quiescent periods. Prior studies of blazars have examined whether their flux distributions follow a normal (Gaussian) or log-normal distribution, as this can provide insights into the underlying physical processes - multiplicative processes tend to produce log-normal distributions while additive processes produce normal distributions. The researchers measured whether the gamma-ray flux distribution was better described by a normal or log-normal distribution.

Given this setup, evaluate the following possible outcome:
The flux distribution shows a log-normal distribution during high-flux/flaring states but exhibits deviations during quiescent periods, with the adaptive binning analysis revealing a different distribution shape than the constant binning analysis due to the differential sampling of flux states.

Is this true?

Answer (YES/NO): NO